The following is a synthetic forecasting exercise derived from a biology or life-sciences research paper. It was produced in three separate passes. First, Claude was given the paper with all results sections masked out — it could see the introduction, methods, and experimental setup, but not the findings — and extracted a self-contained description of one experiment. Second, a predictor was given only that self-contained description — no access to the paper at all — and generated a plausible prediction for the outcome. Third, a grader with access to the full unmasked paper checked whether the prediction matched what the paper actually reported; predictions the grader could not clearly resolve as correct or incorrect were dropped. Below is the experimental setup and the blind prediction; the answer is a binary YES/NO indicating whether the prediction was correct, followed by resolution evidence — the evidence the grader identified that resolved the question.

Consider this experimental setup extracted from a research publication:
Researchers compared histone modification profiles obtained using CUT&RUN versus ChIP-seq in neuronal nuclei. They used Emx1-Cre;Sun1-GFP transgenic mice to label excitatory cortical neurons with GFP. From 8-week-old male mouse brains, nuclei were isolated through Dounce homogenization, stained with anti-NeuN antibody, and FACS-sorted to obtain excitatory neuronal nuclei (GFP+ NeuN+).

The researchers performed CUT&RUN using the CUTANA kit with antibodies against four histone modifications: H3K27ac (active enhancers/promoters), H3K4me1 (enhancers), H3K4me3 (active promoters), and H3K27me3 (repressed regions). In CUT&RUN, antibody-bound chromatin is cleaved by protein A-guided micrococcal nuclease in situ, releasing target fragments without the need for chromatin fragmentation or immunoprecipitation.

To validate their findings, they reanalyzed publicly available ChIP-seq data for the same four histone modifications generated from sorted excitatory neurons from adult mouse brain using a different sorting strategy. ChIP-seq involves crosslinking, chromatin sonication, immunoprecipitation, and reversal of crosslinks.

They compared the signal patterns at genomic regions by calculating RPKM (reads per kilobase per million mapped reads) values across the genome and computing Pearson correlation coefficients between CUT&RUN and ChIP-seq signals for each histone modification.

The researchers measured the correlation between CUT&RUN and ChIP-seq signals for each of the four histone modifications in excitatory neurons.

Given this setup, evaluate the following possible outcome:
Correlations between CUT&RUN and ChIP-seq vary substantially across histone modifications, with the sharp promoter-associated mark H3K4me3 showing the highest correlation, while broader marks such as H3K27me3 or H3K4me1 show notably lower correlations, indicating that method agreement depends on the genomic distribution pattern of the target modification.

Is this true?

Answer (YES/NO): NO